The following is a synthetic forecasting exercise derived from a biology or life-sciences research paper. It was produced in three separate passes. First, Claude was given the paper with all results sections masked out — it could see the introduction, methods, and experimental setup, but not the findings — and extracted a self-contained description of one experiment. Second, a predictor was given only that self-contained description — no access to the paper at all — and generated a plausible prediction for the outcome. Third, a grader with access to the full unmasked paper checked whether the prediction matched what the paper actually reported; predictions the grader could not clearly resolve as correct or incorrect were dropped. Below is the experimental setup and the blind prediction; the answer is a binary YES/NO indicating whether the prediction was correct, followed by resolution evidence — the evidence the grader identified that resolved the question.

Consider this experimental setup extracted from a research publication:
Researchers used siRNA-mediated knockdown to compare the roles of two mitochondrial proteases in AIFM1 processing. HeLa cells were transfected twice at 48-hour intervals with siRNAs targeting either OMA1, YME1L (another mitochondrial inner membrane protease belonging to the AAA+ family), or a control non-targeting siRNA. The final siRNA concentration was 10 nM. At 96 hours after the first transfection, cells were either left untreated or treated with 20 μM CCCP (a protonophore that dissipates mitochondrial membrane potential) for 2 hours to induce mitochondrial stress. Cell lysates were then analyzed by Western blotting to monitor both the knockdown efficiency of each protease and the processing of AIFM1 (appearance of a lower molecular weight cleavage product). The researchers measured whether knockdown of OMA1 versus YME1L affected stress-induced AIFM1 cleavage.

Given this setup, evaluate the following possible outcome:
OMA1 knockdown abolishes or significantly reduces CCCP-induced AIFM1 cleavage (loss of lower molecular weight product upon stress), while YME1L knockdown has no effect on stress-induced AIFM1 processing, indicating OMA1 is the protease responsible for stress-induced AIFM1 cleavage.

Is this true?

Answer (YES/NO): YES